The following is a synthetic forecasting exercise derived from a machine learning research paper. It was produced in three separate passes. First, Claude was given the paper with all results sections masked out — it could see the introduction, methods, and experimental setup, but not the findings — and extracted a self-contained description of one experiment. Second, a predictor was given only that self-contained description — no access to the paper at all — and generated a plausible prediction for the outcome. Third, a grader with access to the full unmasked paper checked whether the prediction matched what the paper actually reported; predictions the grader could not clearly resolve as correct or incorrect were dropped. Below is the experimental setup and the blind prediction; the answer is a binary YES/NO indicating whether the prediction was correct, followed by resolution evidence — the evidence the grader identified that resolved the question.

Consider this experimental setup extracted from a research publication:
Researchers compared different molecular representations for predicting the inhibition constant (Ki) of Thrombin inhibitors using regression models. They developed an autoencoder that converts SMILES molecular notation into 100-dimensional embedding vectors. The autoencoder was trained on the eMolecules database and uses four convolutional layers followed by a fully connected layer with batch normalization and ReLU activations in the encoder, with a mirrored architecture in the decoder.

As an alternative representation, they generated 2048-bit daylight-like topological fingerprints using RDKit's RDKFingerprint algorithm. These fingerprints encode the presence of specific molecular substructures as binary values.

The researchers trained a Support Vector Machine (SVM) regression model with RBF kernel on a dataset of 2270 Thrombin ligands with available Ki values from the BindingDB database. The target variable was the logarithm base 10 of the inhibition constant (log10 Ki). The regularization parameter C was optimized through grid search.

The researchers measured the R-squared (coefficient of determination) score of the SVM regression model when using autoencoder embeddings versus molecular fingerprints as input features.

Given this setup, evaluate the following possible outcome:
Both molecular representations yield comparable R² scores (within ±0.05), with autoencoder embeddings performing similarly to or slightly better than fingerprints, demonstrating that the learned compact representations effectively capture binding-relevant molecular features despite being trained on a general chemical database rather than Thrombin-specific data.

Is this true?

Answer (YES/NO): NO